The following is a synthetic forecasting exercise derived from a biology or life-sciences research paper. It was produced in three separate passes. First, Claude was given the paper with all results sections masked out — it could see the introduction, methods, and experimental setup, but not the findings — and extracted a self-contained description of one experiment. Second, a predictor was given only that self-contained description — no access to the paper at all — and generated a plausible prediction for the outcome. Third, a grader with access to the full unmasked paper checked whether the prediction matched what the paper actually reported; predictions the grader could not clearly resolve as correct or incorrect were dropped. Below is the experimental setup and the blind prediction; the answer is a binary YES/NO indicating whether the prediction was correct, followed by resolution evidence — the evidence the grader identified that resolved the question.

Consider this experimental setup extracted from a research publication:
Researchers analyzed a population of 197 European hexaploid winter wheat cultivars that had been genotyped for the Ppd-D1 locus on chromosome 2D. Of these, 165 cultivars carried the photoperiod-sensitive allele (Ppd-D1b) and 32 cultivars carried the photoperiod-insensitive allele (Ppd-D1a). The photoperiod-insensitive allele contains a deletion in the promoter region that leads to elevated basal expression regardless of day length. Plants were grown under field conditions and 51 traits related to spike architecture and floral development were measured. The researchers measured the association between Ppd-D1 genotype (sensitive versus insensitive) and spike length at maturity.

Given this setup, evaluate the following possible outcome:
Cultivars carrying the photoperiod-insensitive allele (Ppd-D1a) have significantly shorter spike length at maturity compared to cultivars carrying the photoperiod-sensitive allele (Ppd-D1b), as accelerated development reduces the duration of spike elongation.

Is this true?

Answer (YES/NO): YES